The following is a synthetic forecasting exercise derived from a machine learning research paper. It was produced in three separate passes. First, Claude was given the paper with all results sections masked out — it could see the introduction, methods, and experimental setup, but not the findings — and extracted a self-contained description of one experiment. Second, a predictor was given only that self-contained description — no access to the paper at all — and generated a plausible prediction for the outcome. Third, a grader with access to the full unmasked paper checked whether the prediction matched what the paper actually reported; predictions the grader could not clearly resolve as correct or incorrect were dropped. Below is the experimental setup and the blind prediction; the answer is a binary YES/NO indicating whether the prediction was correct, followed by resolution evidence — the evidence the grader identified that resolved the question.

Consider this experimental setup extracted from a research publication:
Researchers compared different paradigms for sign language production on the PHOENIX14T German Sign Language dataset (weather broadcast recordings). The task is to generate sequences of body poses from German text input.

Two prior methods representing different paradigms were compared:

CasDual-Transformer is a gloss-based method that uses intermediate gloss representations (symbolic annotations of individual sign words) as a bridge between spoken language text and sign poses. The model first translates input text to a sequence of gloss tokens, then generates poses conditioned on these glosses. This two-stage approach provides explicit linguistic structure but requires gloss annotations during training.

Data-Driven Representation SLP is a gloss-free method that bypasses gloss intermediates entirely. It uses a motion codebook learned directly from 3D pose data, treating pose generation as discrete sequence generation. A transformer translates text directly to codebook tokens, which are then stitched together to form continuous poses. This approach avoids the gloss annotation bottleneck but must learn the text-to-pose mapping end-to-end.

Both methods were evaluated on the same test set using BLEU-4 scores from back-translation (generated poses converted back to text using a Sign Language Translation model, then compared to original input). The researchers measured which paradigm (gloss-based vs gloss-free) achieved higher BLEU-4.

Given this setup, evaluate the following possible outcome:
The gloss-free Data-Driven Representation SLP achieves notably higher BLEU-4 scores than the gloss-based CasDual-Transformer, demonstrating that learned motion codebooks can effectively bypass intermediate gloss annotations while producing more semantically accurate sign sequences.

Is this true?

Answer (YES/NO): NO